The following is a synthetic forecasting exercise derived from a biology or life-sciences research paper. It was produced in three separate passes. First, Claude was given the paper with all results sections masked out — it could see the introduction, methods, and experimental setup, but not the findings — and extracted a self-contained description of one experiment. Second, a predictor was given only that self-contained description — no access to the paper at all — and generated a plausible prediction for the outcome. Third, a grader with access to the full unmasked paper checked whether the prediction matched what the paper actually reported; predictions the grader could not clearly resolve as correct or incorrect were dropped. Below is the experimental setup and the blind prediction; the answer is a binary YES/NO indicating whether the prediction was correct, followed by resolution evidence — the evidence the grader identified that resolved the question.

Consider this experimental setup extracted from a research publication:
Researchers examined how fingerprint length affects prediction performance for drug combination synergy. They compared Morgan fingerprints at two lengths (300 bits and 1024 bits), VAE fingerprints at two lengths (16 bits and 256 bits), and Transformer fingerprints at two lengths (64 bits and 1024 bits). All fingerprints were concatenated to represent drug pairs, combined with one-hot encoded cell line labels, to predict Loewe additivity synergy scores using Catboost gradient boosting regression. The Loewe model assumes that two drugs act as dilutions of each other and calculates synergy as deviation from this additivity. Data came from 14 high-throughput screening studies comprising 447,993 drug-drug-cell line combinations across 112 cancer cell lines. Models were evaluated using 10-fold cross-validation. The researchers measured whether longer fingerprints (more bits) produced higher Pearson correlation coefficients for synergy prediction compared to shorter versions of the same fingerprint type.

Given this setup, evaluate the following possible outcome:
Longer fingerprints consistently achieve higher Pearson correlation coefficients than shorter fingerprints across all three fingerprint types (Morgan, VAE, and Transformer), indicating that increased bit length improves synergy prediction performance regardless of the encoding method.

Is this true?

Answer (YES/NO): NO